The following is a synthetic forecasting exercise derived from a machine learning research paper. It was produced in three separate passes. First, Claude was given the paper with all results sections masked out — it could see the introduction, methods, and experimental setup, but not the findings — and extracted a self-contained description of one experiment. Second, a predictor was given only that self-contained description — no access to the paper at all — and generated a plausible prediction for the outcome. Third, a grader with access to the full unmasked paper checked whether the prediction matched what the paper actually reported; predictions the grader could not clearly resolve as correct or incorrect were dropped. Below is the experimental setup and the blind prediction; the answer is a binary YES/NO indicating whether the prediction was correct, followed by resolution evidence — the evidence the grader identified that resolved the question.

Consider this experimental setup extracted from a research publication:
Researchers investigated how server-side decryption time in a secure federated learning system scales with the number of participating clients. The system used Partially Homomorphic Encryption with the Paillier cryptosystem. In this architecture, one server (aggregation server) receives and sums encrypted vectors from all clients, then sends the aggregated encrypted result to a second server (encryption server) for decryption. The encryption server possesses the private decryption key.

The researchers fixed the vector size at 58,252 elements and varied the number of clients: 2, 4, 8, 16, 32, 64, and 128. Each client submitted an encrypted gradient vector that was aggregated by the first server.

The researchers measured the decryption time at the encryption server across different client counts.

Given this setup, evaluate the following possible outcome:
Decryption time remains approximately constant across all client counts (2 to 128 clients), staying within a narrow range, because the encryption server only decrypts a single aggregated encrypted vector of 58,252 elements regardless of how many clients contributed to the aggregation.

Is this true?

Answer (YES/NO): YES